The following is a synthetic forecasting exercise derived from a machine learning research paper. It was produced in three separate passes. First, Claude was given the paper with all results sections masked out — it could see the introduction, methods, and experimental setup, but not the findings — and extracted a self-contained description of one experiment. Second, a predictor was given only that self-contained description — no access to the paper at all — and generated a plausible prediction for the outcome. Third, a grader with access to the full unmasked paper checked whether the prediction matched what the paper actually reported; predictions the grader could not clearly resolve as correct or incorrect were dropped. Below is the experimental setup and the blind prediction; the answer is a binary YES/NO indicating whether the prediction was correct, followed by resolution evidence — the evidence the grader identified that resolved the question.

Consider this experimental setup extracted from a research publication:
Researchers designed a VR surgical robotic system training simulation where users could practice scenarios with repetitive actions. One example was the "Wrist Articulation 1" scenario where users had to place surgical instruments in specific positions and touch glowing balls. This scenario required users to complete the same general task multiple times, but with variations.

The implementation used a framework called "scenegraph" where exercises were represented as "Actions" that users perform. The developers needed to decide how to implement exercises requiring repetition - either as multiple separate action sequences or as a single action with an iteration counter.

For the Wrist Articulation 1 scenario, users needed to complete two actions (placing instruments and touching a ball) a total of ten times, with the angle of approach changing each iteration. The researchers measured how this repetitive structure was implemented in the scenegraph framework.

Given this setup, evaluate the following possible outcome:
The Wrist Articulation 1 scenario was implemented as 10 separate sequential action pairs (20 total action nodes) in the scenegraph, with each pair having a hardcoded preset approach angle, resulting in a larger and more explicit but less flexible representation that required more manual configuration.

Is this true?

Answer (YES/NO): NO